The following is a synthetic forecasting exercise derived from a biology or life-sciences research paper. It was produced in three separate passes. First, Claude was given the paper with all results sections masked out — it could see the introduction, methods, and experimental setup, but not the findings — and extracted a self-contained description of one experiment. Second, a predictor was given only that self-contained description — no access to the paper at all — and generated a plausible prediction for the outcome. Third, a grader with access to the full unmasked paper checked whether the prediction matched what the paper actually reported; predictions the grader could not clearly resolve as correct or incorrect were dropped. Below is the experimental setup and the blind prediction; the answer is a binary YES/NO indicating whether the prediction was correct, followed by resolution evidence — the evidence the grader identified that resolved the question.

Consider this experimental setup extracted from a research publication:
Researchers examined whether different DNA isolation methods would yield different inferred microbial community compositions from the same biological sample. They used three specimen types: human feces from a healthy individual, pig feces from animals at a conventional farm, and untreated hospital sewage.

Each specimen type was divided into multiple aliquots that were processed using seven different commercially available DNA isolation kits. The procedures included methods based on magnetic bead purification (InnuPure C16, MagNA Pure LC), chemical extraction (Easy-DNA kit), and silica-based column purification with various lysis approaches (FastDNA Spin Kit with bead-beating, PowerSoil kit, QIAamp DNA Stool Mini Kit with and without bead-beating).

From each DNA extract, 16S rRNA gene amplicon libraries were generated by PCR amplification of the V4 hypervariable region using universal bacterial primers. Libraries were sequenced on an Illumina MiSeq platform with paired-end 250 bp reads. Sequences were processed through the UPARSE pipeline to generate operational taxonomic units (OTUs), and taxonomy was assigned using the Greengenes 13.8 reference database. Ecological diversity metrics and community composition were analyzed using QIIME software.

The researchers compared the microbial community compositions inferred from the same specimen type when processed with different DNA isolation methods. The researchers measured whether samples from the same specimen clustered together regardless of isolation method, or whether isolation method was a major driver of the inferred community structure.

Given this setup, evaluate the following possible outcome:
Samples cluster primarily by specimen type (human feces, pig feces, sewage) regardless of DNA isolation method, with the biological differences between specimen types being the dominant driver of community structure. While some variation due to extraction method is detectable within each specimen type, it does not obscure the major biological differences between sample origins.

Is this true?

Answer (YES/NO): YES